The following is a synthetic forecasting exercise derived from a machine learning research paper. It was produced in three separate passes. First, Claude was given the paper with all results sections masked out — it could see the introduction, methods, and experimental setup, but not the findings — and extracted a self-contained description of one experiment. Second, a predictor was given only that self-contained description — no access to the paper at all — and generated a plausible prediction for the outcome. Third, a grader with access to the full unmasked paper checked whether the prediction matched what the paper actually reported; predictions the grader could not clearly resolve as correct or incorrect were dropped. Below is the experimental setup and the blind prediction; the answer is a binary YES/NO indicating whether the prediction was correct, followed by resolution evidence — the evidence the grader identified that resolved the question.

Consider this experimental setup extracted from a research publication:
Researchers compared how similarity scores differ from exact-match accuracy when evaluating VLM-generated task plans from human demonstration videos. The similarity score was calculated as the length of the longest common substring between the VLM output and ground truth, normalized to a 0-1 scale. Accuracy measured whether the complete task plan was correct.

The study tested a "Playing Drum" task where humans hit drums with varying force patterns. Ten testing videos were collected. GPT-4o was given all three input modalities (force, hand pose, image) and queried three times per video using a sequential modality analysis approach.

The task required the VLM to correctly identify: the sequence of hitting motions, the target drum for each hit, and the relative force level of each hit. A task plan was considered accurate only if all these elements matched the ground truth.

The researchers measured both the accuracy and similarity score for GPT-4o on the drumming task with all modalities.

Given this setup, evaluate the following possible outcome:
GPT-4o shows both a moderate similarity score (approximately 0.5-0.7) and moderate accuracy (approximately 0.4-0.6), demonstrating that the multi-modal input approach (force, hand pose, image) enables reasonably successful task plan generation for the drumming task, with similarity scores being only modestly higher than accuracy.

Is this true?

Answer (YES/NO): NO